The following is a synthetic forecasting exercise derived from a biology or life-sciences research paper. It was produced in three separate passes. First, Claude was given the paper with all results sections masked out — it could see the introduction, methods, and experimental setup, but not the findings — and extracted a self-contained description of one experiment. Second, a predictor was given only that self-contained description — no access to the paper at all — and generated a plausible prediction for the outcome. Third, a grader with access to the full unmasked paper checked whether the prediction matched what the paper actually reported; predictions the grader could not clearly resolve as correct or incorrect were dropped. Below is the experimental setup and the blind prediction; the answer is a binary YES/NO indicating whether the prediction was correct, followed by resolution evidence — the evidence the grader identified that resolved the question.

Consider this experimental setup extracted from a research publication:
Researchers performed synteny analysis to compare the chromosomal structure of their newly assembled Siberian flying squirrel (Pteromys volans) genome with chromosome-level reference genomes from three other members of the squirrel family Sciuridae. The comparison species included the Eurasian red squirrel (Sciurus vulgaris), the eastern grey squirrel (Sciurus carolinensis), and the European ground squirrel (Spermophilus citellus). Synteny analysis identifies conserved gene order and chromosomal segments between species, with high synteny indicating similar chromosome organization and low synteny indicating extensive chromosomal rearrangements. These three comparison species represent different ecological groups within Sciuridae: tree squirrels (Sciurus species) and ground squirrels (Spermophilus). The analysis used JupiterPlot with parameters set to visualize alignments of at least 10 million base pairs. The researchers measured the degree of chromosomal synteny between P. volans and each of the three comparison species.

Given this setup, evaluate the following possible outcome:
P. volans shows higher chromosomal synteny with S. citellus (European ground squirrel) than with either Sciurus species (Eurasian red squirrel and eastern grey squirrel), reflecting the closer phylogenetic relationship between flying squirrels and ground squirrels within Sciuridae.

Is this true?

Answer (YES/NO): NO